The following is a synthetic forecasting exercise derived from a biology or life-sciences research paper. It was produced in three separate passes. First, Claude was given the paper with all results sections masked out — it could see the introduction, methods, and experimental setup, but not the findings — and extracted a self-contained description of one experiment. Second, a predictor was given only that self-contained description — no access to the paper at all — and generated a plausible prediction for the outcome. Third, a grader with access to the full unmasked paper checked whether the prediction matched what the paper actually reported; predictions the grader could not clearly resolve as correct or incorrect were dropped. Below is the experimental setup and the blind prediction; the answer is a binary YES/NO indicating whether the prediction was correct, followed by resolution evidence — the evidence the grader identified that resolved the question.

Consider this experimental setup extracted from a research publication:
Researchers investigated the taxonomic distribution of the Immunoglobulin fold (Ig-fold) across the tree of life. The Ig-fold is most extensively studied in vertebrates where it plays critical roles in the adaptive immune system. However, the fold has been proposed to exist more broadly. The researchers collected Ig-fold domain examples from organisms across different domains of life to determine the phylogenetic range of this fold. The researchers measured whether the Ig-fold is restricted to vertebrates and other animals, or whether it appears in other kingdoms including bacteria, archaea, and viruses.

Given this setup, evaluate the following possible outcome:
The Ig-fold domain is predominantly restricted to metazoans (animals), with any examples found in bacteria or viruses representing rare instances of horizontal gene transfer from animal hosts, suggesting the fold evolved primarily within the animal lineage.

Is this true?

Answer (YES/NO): NO